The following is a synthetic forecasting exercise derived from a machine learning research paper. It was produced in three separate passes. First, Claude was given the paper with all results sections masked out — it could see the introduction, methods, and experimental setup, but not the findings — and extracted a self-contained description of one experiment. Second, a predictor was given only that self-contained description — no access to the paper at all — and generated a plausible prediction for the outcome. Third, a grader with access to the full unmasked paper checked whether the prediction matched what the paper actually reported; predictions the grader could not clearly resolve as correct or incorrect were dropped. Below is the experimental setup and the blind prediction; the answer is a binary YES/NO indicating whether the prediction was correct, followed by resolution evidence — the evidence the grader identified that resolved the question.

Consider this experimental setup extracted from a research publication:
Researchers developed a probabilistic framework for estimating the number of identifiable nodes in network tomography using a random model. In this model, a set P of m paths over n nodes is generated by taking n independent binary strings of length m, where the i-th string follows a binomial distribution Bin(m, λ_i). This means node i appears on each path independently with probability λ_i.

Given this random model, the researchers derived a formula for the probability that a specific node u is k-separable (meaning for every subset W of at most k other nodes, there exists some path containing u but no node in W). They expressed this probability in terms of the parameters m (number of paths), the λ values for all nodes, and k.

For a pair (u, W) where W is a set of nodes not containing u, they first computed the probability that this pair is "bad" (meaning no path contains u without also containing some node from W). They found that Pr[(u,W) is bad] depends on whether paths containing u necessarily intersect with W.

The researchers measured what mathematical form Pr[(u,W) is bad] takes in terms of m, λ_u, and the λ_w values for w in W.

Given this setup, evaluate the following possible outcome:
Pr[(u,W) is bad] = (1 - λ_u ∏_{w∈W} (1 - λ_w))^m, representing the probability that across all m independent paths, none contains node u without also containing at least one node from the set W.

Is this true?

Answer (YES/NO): YES